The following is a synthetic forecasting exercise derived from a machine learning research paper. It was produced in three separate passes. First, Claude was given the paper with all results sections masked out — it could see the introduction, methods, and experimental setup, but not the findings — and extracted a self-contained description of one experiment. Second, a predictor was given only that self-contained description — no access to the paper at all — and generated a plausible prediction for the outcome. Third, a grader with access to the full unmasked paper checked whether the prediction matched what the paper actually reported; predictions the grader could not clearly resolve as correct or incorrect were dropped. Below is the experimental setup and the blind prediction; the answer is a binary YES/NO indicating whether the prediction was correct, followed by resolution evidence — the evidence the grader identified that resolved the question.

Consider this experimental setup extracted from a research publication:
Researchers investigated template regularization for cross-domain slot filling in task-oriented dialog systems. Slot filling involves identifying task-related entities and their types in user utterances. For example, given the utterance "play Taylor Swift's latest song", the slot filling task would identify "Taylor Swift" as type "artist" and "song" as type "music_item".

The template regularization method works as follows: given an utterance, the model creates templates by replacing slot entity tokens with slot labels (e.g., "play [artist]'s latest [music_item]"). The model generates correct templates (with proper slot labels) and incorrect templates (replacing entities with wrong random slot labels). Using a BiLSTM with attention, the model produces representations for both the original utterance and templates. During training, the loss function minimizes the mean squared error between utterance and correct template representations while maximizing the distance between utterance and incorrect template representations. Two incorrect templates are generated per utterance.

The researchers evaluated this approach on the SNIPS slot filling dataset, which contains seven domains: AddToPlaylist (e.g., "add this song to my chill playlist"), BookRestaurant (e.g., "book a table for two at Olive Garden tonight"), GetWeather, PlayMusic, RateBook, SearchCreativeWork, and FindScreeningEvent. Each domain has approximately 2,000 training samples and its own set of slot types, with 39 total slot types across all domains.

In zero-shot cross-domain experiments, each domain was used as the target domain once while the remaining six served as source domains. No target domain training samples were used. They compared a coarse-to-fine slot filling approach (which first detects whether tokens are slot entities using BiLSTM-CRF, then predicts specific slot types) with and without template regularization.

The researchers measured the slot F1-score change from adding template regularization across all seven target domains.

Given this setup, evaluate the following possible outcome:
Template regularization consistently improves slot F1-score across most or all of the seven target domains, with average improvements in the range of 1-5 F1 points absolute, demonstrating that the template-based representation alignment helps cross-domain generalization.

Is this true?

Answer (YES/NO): NO